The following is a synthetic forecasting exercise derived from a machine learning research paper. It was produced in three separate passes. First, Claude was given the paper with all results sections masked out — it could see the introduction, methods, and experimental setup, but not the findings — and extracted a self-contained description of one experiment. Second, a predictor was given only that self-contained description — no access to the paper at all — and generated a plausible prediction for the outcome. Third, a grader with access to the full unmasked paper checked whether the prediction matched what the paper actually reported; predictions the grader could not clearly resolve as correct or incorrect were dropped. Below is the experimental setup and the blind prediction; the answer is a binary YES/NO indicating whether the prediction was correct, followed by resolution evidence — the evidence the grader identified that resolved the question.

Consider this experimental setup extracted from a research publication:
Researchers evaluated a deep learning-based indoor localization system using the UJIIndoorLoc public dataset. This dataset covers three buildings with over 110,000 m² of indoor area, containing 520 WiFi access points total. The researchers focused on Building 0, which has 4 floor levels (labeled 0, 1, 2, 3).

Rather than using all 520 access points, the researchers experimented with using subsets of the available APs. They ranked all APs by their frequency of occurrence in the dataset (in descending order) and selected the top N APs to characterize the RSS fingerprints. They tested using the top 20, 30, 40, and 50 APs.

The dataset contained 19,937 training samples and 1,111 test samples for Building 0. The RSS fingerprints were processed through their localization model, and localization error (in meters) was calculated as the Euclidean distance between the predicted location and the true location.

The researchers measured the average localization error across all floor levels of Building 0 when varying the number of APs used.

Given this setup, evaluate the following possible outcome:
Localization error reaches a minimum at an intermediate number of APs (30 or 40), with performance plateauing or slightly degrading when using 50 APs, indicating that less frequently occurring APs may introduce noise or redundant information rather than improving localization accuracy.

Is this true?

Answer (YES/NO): YES